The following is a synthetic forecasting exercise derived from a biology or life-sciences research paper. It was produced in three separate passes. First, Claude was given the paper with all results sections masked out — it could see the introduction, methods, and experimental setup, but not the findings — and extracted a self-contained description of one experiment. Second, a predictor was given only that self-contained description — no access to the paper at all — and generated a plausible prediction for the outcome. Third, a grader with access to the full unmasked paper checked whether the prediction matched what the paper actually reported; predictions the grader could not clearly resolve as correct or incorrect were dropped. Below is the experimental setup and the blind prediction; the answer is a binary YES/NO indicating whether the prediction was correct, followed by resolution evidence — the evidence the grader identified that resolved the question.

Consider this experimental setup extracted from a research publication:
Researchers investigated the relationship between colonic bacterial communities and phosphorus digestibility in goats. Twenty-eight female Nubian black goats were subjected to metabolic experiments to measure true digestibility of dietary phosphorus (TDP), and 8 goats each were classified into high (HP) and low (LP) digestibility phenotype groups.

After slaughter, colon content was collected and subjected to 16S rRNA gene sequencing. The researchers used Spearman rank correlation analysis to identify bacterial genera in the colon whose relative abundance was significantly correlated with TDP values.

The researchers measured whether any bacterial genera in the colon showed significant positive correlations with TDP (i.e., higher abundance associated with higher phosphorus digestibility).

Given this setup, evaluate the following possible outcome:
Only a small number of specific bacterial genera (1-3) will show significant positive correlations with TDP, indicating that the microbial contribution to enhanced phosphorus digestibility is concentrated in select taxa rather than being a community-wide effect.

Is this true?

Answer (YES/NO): NO